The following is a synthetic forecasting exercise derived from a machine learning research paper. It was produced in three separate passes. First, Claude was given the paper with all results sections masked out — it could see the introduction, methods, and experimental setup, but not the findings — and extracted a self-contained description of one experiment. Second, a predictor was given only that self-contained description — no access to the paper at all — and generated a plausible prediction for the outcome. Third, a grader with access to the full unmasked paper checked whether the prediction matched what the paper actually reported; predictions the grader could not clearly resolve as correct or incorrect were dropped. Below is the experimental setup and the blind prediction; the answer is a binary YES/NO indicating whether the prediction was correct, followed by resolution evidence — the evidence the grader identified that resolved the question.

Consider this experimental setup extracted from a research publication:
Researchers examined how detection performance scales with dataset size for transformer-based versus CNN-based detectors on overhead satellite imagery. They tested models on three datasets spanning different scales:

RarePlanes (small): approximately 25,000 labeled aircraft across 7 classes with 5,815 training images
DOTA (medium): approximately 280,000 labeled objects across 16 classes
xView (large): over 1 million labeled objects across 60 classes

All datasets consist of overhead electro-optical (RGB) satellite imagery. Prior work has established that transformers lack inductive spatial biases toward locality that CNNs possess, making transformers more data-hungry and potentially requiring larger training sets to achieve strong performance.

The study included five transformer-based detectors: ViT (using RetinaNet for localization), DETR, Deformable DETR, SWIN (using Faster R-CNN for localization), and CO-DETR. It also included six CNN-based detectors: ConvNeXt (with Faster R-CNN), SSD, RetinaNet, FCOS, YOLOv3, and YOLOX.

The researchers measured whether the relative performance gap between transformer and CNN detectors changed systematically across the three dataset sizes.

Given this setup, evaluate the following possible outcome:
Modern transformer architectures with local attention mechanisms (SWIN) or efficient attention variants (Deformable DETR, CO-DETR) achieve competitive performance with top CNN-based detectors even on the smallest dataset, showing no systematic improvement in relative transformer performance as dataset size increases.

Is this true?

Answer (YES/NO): YES